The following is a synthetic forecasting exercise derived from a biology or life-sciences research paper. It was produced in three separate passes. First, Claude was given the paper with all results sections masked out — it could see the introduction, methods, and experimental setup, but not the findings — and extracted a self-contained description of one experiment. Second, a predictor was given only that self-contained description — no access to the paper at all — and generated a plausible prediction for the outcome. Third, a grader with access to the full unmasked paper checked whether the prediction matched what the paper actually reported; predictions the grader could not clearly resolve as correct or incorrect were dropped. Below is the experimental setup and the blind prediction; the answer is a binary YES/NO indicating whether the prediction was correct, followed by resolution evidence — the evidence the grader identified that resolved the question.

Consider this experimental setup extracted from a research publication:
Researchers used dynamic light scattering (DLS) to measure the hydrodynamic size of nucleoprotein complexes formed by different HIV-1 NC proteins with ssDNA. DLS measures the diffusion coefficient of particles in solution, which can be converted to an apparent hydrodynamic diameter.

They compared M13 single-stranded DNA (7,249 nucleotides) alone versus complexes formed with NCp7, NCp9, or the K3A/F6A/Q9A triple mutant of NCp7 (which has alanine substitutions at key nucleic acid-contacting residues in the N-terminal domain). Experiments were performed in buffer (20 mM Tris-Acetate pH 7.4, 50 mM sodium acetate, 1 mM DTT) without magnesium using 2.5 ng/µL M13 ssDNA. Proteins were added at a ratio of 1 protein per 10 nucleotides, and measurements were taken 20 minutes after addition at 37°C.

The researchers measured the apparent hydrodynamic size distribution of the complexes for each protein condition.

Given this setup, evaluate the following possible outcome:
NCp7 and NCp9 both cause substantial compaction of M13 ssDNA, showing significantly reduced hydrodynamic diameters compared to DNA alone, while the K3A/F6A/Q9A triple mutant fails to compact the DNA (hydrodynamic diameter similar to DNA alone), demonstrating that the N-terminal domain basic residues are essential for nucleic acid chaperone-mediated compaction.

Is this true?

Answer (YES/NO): NO